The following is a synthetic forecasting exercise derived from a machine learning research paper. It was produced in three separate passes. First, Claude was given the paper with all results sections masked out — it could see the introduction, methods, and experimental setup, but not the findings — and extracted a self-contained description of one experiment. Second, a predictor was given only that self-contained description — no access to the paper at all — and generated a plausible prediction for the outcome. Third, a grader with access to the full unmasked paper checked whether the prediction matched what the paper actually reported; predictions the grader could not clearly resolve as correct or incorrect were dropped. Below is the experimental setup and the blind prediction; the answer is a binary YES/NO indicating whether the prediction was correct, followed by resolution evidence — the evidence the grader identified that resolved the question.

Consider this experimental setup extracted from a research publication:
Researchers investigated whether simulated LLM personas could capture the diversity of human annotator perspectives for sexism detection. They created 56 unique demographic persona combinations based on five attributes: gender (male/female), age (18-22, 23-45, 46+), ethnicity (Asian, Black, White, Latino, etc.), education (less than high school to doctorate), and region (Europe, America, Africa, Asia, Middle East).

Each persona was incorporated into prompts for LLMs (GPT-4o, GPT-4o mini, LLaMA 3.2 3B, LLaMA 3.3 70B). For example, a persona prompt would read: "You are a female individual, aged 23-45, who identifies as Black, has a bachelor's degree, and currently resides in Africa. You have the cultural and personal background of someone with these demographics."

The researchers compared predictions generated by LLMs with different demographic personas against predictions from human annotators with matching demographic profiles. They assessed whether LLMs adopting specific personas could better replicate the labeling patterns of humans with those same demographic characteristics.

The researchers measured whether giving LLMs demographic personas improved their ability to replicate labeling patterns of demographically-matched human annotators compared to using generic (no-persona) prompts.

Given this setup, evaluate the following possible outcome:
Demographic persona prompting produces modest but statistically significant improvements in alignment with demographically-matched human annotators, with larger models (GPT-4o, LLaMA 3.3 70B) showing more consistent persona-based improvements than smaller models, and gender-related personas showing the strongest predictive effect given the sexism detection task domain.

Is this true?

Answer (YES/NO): NO